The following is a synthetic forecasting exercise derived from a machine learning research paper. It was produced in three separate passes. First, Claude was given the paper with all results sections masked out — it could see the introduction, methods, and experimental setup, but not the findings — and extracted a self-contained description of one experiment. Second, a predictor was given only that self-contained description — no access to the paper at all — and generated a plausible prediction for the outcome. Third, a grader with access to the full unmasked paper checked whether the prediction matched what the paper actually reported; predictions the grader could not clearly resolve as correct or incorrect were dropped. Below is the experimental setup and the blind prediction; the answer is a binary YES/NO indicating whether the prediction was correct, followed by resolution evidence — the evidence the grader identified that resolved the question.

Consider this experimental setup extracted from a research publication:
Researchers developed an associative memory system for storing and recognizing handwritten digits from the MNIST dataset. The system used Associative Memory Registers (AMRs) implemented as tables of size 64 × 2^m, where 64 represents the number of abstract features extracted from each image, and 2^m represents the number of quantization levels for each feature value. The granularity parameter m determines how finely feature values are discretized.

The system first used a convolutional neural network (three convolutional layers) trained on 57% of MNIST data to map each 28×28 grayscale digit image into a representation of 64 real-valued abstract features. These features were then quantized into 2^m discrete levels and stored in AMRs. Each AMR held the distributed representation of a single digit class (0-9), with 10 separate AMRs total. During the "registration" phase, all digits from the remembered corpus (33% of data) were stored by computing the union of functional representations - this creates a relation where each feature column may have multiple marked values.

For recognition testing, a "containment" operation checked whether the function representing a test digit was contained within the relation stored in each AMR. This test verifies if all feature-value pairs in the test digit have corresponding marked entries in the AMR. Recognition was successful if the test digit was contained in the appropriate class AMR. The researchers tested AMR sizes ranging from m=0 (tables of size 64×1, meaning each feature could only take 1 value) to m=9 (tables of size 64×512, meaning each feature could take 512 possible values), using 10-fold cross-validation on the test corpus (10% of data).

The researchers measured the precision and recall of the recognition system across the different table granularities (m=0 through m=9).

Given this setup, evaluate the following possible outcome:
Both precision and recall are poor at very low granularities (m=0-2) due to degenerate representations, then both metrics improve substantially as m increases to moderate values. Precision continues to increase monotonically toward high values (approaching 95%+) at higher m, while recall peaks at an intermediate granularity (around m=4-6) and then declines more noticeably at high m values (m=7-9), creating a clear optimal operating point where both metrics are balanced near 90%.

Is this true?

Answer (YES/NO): NO